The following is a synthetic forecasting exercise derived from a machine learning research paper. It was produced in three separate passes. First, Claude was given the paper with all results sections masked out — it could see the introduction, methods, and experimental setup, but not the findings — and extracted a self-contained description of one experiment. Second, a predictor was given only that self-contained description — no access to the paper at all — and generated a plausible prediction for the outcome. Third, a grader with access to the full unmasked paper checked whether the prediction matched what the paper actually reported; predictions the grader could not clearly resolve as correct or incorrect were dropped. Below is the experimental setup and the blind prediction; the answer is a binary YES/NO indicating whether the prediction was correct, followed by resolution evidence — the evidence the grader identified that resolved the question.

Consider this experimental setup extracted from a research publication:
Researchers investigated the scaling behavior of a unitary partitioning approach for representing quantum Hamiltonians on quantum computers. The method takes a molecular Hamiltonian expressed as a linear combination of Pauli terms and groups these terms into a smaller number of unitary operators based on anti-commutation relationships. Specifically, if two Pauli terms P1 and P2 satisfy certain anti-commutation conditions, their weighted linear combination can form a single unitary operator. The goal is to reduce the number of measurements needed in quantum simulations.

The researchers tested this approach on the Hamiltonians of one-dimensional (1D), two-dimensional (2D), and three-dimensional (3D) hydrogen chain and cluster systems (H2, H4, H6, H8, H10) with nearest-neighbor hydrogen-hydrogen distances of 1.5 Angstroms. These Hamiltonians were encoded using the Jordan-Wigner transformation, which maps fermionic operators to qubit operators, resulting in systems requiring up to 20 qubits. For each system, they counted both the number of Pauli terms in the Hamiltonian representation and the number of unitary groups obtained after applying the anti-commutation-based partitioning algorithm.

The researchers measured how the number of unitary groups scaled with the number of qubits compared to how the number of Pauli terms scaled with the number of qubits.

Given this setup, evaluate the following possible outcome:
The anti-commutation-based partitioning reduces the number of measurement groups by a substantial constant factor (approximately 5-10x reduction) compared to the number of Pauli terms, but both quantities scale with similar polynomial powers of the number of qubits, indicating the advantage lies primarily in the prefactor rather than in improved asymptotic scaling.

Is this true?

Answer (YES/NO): NO